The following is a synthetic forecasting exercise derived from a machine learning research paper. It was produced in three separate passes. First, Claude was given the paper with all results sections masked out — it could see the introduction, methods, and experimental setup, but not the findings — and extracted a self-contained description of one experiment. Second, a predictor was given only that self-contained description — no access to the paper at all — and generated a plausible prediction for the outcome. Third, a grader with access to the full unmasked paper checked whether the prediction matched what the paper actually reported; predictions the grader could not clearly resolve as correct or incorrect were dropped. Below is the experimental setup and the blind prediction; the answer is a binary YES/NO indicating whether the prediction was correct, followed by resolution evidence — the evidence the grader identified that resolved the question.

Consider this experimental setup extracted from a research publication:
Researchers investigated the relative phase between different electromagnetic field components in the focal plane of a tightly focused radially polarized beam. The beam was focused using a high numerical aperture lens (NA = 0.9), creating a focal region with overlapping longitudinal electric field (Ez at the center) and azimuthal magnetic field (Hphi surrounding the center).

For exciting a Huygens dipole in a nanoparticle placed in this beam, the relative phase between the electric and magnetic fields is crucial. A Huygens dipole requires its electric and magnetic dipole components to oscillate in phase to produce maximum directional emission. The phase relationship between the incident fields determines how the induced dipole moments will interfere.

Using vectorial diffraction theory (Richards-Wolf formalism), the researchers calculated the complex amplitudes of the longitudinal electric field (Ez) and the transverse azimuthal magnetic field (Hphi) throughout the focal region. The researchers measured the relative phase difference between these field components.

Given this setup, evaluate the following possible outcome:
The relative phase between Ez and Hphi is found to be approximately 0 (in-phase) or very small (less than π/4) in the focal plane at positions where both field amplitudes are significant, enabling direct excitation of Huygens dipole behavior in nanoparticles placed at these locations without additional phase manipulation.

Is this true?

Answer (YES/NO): NO